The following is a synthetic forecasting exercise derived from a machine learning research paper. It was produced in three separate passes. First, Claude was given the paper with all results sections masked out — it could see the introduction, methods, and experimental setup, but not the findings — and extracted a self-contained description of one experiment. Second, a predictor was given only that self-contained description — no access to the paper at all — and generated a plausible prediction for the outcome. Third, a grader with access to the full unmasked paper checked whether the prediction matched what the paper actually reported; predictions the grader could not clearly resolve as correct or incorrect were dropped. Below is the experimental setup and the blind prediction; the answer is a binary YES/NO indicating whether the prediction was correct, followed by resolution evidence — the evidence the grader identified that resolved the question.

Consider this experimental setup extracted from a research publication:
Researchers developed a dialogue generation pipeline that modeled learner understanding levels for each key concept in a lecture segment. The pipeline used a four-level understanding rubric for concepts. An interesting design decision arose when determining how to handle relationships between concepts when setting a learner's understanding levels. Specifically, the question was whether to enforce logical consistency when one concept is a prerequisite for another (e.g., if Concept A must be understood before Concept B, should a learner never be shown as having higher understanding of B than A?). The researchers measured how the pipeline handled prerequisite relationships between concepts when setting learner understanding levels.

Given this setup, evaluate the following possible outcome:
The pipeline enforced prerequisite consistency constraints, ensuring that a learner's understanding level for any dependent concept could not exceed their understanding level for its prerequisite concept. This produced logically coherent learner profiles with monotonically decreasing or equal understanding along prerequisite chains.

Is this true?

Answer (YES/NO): NO